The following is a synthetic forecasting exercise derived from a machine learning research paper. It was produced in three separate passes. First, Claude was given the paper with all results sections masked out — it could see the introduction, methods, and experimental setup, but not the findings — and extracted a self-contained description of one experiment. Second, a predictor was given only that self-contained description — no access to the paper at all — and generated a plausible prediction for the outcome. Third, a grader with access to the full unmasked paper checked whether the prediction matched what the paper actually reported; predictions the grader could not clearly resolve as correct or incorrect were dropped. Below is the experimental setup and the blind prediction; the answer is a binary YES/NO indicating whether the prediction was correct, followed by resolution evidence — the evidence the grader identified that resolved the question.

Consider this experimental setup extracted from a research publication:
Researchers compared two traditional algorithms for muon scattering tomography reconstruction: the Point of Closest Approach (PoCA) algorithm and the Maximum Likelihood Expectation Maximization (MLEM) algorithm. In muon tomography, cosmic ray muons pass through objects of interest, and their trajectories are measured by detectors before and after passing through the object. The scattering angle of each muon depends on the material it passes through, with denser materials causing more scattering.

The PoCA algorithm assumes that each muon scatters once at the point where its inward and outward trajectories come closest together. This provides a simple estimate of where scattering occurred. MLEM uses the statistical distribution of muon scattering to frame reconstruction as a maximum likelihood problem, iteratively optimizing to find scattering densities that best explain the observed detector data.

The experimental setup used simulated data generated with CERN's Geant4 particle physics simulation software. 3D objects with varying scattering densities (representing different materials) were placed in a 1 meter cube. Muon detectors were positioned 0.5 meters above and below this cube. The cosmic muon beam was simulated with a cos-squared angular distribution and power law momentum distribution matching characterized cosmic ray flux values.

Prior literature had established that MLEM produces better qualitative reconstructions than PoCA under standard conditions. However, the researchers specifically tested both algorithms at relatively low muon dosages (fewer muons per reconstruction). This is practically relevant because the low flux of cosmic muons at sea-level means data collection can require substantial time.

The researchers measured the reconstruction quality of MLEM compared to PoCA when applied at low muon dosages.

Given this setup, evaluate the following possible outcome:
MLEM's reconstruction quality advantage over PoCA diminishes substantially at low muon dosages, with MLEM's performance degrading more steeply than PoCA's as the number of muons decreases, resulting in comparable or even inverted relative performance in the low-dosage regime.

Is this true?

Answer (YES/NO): YES